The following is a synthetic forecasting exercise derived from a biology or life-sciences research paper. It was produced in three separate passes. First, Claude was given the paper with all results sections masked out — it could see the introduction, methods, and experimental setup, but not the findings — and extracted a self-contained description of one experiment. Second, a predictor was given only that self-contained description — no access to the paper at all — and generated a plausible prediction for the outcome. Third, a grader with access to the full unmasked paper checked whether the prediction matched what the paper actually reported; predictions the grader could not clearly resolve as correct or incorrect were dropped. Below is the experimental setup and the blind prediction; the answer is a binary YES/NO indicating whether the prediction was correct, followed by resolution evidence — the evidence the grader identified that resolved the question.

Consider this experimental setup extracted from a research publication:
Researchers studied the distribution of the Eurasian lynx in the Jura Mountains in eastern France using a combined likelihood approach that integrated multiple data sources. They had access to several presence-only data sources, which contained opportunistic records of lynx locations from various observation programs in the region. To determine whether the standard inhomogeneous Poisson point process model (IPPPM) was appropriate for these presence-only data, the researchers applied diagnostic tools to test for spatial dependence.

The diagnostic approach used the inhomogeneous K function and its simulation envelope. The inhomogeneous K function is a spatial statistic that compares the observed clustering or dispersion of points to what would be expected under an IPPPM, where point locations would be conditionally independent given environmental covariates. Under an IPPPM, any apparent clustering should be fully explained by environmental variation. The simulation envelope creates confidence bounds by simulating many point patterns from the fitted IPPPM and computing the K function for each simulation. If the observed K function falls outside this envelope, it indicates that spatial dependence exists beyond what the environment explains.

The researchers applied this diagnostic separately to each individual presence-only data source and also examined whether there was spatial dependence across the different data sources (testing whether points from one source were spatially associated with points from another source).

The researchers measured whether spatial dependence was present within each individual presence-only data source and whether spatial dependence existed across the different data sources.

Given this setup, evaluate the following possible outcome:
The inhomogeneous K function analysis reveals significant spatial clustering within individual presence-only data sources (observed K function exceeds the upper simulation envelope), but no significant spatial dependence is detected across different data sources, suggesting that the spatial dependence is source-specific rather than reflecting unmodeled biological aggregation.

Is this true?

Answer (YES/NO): YES